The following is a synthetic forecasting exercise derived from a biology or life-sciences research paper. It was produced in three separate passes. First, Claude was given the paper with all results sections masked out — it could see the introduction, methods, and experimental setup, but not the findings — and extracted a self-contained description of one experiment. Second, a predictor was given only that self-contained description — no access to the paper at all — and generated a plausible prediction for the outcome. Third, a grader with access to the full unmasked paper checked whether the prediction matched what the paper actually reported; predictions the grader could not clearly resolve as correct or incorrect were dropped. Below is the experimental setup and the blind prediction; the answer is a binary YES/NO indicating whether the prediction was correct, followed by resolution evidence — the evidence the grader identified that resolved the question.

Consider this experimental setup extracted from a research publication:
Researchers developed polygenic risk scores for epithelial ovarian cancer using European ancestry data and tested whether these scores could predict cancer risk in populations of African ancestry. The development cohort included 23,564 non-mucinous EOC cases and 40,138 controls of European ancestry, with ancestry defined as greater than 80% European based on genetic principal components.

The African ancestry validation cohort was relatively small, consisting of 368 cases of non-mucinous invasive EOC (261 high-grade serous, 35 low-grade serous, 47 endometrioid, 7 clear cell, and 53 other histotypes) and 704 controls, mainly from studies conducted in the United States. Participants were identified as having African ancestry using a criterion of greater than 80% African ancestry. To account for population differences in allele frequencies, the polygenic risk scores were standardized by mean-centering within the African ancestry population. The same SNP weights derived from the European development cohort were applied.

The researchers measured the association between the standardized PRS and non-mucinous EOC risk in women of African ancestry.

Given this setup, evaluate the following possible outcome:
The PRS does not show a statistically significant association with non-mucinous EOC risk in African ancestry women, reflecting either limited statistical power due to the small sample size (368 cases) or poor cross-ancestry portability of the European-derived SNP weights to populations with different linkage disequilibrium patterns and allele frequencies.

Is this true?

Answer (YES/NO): NO